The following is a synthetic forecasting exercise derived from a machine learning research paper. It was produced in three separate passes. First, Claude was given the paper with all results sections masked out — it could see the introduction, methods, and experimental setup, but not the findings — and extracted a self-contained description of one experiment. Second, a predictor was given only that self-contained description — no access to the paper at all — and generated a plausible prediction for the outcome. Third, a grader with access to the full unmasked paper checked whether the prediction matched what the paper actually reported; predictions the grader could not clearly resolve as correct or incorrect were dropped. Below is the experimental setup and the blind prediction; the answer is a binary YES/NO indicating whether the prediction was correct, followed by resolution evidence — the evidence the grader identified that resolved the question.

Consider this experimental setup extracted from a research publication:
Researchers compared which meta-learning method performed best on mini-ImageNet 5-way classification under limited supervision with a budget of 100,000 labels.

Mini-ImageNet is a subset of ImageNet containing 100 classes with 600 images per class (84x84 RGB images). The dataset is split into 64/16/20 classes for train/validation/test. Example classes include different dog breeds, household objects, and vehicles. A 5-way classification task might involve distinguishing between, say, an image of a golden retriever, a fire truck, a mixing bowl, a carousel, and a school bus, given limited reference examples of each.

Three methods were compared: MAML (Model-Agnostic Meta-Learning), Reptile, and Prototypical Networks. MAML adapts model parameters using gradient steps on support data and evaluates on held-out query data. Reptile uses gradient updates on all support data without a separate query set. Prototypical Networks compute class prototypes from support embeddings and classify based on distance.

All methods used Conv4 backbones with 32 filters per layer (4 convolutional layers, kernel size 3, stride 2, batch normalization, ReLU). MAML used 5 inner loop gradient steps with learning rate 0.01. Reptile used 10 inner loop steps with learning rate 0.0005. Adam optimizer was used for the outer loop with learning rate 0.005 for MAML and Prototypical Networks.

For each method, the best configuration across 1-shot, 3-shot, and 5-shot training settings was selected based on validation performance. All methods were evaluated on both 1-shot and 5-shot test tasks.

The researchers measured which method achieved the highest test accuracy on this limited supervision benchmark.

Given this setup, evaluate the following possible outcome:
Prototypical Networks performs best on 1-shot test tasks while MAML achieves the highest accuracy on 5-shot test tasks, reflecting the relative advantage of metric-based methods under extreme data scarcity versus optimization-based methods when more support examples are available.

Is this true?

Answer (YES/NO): NO